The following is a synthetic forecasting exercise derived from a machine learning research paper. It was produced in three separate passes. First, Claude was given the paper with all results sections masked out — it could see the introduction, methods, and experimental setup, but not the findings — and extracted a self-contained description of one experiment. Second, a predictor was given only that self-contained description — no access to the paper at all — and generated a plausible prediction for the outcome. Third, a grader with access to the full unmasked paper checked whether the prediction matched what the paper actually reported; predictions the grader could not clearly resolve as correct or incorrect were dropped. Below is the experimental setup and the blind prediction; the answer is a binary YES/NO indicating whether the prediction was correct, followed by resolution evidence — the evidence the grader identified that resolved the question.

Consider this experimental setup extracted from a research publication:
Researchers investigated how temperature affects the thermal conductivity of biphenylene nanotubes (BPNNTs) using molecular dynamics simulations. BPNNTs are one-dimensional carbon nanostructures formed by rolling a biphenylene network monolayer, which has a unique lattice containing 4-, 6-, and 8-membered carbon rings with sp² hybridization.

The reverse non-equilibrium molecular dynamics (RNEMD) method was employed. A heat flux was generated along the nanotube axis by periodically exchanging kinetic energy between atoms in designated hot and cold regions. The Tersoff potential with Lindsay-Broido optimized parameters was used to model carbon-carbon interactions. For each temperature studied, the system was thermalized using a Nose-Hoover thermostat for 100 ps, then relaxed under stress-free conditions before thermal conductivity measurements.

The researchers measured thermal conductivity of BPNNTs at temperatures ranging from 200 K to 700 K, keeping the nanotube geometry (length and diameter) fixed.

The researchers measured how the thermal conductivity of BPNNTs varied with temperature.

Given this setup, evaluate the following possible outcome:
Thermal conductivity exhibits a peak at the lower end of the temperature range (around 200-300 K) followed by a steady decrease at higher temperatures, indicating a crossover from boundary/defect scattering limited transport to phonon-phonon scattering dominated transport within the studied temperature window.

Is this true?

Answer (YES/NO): NO